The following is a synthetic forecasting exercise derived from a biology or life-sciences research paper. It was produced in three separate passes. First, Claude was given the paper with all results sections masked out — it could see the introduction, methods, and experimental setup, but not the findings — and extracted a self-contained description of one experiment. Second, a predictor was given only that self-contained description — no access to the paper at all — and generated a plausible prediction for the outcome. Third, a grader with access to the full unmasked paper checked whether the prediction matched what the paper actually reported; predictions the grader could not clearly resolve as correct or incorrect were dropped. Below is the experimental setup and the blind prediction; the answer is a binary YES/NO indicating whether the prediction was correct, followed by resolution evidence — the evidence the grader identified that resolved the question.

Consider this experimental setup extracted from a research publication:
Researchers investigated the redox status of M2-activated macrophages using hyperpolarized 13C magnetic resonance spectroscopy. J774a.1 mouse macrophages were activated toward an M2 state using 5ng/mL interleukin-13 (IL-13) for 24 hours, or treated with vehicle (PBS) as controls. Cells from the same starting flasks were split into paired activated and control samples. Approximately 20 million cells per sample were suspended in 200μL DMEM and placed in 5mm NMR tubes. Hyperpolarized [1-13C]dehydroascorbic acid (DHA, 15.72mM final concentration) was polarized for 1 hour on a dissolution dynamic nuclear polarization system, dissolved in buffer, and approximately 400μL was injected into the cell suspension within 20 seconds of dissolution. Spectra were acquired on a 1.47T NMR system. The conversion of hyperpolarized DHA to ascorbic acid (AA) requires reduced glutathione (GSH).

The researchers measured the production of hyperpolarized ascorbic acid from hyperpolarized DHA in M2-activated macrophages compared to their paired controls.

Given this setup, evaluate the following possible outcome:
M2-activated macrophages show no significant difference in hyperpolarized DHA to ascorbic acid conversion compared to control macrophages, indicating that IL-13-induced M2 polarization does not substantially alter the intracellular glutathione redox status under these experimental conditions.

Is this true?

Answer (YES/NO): YES